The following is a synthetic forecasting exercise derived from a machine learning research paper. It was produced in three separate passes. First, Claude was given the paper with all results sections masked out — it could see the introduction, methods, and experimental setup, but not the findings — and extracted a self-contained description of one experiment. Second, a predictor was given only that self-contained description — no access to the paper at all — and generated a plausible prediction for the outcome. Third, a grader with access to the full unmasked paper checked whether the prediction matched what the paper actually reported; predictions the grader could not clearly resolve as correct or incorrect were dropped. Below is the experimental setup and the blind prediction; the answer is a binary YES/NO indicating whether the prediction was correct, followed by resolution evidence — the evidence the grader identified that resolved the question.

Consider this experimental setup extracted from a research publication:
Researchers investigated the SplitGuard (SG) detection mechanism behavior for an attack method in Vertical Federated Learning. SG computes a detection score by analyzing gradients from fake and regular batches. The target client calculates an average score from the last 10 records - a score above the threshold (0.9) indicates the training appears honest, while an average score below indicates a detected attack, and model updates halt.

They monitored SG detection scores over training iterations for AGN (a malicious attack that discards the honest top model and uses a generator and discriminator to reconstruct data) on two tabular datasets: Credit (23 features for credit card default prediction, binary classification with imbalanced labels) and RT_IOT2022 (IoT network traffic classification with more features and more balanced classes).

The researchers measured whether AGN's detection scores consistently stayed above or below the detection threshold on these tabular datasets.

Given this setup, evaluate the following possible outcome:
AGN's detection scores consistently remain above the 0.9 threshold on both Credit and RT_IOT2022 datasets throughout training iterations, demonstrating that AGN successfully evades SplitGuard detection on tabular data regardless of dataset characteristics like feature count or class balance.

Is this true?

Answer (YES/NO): NO